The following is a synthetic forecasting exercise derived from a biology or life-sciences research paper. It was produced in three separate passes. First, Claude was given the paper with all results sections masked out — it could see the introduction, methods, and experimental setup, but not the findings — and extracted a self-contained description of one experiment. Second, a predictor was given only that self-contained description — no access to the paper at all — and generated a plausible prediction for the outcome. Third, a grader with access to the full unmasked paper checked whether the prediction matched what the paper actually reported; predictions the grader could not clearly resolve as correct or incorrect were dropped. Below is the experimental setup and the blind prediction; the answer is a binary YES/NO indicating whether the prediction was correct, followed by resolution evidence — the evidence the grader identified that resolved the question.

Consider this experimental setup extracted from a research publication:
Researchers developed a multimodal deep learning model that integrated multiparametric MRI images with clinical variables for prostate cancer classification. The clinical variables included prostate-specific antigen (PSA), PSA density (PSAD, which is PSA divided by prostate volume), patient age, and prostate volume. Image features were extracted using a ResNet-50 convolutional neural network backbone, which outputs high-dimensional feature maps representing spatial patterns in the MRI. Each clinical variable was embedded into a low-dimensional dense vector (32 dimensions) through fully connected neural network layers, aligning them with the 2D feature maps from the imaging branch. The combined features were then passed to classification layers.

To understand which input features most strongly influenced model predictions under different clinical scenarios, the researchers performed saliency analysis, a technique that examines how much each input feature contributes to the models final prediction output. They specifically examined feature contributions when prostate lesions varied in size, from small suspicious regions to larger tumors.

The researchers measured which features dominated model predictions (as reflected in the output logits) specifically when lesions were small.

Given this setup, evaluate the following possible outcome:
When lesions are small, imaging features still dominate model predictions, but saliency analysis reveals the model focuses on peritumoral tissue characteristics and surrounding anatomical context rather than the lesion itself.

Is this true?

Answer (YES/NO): NO